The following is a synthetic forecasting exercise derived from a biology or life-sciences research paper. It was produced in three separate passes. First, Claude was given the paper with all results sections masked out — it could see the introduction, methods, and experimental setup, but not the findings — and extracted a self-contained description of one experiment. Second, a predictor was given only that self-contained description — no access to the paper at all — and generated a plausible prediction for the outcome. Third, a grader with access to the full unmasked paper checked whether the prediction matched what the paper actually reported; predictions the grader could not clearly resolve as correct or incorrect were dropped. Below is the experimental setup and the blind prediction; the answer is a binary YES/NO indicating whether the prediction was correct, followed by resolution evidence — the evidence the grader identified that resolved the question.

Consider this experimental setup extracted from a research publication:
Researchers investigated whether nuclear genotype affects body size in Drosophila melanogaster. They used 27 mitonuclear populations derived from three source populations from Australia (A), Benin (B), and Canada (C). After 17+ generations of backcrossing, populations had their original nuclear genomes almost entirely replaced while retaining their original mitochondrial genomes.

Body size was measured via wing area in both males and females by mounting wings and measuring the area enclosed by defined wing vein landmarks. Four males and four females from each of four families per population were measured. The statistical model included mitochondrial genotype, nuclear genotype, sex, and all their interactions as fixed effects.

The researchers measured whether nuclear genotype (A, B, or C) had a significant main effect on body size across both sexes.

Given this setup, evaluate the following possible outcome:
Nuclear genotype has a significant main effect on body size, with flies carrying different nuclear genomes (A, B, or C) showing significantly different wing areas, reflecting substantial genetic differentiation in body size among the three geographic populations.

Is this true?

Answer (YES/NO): NO